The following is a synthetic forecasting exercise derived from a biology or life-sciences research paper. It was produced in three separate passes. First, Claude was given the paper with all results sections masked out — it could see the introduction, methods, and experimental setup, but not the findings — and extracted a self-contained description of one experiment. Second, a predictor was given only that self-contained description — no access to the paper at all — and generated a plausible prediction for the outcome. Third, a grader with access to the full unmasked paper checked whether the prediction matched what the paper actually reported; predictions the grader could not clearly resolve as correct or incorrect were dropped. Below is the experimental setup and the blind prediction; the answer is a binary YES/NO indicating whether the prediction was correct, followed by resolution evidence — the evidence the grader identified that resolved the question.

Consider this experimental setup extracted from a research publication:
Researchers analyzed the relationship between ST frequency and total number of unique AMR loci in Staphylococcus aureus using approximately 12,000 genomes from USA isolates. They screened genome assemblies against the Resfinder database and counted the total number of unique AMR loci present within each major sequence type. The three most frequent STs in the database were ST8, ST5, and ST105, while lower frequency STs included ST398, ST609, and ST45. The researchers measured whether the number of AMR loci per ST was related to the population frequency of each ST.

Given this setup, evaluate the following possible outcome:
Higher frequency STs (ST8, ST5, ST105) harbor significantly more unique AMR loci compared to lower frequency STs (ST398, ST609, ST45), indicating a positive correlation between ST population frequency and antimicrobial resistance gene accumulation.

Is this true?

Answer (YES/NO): YES